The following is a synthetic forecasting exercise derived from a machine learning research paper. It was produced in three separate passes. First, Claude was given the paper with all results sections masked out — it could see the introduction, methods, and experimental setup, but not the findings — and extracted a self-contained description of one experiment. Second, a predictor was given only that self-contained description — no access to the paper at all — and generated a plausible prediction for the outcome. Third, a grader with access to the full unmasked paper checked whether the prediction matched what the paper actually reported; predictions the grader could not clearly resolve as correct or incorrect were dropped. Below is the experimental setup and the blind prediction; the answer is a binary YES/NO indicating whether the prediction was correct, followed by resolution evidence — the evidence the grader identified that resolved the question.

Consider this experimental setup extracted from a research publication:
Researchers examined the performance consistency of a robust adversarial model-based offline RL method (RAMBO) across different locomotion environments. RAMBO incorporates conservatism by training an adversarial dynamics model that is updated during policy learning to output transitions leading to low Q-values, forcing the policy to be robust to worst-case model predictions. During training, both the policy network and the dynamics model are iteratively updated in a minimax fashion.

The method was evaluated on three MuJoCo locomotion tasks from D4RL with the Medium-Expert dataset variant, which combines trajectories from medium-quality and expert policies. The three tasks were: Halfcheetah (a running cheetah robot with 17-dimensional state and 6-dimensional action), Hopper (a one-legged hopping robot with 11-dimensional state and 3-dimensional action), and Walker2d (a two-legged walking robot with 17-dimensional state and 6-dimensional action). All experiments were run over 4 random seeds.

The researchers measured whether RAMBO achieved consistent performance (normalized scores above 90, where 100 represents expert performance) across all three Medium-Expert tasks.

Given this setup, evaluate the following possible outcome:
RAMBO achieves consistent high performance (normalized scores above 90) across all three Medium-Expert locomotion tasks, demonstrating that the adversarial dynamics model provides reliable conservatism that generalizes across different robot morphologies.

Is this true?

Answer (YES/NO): NO